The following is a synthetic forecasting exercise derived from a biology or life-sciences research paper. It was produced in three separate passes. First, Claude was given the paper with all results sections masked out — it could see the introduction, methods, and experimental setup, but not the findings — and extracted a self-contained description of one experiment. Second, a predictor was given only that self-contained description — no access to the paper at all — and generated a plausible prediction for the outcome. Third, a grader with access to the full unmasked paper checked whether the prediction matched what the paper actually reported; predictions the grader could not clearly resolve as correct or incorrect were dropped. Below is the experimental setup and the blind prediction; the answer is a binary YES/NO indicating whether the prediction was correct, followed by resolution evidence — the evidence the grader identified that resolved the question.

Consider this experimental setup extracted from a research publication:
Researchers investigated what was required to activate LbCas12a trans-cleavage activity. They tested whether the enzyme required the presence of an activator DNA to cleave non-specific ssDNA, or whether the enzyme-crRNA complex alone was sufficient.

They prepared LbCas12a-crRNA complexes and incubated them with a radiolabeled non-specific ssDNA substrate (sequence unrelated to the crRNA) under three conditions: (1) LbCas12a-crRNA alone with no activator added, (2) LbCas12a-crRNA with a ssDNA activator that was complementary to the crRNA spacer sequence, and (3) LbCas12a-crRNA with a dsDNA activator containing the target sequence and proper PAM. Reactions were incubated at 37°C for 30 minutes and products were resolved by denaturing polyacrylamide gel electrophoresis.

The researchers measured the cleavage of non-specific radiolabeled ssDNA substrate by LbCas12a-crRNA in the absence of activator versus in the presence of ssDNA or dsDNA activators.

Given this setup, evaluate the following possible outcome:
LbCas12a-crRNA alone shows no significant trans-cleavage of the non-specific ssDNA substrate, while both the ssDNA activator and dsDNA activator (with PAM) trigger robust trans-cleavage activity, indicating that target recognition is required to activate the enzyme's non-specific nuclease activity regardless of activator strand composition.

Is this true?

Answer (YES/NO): YES